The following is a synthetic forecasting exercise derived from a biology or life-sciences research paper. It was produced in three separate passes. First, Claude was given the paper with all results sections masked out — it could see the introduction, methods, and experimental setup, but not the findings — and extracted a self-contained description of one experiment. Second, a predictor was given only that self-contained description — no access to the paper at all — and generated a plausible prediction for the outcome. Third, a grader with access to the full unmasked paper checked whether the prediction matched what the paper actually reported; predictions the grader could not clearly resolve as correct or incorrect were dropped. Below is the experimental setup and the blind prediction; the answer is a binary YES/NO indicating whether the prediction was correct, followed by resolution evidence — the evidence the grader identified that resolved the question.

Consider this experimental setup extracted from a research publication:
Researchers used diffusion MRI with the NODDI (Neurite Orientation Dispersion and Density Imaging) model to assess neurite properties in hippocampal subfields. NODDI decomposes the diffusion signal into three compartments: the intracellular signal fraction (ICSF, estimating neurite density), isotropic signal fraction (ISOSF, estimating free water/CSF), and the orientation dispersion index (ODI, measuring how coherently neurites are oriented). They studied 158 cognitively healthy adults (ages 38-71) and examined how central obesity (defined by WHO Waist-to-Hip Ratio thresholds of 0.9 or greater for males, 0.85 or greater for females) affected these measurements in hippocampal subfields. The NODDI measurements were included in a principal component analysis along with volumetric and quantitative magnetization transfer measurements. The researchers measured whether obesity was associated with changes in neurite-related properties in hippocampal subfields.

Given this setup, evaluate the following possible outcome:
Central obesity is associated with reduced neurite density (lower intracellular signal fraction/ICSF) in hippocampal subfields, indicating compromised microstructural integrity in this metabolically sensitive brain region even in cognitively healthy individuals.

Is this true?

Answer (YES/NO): YES